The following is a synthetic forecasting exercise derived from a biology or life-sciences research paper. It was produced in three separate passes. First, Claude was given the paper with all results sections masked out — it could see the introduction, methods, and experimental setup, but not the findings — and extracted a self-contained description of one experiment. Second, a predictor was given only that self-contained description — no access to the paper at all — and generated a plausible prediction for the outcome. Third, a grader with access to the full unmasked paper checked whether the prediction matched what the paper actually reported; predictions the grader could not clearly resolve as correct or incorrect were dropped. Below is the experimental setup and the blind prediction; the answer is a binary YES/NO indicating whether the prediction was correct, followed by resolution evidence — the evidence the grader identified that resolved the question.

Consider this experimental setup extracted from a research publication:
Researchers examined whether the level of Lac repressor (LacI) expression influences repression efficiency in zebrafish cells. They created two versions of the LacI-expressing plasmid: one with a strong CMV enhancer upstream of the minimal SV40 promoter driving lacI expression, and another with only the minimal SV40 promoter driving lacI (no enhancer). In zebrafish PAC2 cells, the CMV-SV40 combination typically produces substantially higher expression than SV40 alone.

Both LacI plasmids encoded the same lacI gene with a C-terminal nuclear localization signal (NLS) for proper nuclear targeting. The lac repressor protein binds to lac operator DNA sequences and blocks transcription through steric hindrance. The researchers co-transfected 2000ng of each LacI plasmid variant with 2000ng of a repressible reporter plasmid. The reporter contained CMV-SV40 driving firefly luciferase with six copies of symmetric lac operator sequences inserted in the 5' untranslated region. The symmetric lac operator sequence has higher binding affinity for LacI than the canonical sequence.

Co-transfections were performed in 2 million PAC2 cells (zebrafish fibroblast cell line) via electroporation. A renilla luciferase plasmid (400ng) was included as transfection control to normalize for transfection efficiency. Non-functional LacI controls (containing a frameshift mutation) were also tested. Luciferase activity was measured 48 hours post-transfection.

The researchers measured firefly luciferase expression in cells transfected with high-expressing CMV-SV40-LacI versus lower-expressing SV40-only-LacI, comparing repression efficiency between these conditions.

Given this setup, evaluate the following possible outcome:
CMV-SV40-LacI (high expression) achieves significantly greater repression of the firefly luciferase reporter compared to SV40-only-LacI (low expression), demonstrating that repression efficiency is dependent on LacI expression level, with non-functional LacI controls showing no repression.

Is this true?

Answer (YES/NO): YES